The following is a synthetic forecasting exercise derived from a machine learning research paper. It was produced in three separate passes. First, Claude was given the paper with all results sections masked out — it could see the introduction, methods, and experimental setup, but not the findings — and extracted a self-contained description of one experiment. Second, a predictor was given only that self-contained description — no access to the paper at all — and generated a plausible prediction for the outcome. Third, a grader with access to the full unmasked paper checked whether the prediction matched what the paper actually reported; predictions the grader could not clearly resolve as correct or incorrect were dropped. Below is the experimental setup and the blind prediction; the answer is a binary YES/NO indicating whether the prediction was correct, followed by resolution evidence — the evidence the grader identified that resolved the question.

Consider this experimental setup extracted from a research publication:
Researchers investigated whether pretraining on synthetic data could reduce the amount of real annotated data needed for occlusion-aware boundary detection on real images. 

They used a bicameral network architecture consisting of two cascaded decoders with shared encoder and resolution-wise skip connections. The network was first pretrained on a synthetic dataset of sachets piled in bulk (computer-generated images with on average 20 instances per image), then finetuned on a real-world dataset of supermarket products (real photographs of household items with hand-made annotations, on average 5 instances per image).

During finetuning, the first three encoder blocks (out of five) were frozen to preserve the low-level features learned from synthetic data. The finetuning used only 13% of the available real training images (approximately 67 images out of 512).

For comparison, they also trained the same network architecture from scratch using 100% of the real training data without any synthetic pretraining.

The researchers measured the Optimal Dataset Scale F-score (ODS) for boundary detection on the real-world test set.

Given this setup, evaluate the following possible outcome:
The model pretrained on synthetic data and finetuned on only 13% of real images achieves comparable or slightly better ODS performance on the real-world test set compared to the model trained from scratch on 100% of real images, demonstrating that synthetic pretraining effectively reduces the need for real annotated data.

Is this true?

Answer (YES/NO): NO